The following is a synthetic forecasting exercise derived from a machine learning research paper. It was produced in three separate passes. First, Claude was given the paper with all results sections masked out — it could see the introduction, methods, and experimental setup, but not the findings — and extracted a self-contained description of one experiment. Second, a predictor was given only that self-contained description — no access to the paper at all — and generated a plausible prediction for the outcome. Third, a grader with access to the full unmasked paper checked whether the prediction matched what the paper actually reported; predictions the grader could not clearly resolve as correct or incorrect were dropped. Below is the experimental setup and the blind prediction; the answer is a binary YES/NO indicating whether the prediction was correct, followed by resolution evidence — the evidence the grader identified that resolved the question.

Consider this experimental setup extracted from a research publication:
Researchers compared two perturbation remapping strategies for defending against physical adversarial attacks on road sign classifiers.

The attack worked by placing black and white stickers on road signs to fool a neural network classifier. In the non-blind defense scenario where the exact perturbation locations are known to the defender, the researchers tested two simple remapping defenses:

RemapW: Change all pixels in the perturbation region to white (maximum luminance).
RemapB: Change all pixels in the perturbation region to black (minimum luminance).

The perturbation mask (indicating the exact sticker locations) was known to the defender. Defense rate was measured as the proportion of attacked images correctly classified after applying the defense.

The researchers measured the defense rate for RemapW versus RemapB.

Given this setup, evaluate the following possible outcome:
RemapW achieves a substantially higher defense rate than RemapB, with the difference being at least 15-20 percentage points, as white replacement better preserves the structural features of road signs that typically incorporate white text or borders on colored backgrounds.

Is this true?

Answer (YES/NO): NO